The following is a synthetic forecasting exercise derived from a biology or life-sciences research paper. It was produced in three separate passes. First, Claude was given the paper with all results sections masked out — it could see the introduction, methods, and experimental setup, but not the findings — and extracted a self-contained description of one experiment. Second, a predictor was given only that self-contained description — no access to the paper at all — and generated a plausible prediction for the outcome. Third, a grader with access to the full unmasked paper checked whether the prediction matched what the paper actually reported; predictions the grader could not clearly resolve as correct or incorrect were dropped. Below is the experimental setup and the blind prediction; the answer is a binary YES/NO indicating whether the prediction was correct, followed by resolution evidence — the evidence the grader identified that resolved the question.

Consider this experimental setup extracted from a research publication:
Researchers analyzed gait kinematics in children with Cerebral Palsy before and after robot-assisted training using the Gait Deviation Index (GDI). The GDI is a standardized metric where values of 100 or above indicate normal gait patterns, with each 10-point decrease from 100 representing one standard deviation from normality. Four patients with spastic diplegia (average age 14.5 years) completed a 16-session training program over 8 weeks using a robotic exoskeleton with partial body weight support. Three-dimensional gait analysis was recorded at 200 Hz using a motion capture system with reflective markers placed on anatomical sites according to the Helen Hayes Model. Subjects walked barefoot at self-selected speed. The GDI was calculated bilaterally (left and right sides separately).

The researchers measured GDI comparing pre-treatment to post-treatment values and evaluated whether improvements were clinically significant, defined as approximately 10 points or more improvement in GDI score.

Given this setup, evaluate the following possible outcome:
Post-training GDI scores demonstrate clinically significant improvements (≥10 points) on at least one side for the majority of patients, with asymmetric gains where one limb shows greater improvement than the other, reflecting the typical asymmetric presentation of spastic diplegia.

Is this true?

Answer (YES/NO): NO